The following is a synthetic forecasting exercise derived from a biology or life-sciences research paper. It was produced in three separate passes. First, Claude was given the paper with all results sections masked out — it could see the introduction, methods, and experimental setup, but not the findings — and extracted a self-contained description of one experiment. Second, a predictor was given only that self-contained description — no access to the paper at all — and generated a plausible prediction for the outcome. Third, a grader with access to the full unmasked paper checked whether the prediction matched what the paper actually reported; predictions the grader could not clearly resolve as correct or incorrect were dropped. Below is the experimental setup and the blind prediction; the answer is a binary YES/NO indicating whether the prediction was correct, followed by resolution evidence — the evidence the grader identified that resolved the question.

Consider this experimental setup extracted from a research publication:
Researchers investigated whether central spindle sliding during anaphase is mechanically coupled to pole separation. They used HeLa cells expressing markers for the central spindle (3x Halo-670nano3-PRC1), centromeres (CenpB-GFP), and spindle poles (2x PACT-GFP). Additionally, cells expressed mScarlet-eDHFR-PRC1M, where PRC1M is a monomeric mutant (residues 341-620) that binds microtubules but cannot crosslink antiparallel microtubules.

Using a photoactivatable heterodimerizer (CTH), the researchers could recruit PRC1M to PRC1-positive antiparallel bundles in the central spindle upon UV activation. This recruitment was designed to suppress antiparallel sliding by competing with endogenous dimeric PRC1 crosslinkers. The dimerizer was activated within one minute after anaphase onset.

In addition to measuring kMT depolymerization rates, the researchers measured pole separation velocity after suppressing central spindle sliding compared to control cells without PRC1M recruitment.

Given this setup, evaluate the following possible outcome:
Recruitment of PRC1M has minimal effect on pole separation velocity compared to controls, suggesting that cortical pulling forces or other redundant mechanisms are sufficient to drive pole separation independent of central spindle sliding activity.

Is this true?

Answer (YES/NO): NO